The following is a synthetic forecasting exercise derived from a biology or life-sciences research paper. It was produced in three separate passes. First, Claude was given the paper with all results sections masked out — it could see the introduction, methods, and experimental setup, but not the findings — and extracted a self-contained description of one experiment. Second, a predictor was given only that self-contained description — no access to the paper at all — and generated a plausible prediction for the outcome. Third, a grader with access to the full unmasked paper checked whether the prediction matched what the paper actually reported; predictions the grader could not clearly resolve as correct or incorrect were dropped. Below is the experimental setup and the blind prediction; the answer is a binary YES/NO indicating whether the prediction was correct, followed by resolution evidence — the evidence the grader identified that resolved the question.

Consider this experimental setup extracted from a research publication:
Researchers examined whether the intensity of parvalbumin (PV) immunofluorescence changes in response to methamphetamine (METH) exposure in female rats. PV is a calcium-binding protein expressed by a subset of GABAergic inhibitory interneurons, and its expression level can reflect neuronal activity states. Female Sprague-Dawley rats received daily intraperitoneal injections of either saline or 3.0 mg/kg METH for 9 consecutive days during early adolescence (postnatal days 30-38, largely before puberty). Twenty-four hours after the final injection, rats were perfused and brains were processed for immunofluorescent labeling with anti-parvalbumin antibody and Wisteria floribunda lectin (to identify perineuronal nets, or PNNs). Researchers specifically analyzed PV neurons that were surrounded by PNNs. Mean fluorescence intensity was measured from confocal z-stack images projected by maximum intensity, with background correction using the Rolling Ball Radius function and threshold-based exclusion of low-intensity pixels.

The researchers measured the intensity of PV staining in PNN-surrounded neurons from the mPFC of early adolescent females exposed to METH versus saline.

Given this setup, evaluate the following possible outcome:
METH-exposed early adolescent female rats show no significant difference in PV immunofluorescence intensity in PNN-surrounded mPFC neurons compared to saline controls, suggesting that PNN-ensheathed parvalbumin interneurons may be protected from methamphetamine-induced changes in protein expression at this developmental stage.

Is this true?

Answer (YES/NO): NO